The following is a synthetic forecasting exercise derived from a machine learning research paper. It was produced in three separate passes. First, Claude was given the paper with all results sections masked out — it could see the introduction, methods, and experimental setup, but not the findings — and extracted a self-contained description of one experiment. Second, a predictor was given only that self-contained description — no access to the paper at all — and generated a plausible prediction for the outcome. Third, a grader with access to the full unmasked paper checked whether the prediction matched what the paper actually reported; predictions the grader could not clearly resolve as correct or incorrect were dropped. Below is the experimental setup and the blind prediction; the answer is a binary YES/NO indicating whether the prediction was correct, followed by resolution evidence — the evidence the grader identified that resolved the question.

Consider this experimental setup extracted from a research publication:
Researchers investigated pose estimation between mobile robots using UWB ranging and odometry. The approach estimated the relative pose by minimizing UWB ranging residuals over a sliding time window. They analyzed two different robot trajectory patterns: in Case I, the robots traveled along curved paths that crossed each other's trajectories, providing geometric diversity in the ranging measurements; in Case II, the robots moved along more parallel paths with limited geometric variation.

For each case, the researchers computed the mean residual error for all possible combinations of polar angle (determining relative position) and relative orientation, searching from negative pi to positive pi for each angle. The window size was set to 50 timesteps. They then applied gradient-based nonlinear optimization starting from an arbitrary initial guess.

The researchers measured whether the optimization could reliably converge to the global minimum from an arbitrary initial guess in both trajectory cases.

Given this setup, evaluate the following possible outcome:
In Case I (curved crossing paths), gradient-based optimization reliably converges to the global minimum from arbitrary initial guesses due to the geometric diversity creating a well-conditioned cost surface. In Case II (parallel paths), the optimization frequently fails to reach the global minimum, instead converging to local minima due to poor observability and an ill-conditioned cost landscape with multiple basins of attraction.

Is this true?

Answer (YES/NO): YES